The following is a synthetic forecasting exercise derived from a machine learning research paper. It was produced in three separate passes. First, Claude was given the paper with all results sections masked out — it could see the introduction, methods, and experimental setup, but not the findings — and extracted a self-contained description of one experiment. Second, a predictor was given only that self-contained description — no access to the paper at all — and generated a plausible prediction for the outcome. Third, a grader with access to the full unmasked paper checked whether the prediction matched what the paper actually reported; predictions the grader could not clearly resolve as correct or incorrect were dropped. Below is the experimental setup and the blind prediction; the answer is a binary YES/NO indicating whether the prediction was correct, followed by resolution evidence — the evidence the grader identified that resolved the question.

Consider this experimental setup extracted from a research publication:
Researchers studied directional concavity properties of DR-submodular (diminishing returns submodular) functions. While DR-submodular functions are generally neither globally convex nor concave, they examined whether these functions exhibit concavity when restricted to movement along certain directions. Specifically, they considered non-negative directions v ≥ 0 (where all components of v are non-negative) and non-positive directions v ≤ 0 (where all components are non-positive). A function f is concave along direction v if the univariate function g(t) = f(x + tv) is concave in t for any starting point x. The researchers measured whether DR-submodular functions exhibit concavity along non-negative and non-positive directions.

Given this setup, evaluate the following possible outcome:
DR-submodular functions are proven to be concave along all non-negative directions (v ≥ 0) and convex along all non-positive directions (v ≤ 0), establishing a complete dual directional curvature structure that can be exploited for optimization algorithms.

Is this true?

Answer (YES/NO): NO